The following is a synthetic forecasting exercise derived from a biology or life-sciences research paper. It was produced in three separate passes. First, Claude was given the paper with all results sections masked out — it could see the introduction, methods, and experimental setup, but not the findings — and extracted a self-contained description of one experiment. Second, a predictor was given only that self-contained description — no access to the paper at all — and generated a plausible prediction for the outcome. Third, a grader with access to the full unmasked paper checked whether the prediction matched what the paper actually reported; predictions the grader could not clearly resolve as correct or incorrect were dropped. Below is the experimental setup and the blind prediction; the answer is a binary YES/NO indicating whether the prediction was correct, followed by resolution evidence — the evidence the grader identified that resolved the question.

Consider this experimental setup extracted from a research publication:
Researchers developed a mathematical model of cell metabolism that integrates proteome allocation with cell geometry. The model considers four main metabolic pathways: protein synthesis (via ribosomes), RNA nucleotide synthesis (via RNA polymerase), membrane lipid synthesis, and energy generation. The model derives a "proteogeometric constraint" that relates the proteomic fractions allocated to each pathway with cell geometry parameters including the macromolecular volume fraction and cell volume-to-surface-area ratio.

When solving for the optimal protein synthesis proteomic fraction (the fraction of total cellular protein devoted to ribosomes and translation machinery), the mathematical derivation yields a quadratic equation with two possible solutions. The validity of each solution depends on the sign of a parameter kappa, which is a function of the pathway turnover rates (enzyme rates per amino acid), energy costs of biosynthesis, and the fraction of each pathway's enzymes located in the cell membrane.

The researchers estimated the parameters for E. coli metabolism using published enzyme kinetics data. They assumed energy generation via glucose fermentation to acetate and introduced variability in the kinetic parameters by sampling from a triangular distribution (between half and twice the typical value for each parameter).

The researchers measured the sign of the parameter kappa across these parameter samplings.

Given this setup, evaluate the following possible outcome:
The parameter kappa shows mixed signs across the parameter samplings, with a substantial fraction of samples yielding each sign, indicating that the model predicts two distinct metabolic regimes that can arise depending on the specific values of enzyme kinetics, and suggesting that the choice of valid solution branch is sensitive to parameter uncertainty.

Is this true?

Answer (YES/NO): NO